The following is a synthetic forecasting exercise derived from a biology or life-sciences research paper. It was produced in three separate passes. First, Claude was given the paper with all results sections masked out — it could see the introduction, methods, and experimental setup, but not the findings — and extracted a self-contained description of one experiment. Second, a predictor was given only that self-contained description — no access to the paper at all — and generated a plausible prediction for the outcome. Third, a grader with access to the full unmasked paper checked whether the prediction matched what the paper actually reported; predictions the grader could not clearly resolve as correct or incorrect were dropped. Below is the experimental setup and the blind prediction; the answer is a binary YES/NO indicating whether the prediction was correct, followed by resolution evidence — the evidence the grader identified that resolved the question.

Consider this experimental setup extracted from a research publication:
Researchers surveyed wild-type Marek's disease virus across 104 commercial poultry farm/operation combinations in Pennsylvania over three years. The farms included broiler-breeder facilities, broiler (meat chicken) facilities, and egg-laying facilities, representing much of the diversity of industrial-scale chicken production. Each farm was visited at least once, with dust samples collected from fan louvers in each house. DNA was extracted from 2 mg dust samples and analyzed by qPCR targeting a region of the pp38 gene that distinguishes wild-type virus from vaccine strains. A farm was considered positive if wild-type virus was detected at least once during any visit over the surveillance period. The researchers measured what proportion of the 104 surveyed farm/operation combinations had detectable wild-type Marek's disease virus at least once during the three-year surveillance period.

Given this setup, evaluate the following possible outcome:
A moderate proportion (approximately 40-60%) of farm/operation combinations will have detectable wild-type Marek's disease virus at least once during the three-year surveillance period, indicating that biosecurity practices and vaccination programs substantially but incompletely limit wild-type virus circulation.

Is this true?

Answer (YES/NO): NO